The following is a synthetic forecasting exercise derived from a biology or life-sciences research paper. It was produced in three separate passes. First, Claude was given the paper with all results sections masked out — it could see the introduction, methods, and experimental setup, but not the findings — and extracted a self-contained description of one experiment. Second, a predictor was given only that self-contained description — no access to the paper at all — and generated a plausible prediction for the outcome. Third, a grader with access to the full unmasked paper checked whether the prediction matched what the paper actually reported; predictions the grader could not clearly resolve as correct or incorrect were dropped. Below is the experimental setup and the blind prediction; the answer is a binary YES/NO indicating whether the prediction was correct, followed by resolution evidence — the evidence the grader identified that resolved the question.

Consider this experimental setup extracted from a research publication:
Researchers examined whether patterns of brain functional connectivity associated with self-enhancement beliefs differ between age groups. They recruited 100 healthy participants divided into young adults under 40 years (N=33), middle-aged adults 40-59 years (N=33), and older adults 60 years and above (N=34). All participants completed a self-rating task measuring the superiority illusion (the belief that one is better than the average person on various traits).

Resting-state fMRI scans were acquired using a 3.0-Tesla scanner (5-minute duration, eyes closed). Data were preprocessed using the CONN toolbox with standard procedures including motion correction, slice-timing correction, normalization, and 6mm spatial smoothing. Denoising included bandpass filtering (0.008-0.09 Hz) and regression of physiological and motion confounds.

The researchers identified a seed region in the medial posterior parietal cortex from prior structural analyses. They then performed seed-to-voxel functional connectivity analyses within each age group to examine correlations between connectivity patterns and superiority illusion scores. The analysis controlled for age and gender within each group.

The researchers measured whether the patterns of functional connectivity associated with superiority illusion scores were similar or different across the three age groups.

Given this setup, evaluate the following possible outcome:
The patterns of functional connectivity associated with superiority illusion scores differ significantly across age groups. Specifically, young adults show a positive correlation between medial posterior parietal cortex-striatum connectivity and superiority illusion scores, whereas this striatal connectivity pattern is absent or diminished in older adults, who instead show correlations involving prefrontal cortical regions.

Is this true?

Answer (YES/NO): NO